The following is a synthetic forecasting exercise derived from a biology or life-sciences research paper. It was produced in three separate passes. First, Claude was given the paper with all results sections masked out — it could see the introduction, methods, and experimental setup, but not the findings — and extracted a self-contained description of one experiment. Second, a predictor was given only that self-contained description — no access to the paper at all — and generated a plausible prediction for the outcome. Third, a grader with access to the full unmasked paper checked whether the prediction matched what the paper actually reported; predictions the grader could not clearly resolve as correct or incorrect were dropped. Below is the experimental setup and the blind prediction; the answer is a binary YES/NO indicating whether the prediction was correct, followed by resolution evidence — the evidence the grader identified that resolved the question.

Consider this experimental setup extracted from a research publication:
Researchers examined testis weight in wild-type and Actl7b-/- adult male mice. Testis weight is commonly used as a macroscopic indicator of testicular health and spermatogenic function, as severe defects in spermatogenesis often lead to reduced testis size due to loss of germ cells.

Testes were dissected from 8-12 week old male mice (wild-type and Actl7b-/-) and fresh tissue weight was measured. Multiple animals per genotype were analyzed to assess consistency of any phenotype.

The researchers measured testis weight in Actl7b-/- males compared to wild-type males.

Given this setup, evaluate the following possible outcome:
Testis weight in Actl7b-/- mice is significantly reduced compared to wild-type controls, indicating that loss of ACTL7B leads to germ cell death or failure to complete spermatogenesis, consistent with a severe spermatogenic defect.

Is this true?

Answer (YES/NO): YES